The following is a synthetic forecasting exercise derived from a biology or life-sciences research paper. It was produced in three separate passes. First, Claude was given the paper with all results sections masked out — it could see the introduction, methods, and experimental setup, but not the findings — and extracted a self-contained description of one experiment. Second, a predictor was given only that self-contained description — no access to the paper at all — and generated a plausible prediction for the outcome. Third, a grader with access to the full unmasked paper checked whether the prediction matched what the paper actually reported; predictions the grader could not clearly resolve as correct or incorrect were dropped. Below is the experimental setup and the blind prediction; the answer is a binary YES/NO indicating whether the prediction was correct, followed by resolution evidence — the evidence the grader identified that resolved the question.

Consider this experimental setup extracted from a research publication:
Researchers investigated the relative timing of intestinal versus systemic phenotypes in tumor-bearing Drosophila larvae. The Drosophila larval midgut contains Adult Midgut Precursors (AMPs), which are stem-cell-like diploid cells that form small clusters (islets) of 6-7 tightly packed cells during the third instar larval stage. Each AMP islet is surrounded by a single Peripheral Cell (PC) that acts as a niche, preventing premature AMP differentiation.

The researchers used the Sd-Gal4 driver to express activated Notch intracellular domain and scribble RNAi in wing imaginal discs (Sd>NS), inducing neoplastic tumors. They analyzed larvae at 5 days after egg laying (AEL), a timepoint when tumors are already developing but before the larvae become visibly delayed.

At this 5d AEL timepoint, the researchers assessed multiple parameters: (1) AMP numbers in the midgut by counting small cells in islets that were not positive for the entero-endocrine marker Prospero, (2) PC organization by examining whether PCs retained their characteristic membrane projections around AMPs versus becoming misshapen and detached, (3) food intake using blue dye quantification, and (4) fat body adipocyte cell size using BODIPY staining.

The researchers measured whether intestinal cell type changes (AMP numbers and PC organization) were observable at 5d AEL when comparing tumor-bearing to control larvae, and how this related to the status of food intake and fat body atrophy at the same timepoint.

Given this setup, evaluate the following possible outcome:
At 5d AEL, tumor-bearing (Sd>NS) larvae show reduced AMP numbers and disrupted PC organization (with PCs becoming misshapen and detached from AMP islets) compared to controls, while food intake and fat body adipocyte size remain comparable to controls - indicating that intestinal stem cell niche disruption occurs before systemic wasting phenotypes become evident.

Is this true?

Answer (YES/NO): YES